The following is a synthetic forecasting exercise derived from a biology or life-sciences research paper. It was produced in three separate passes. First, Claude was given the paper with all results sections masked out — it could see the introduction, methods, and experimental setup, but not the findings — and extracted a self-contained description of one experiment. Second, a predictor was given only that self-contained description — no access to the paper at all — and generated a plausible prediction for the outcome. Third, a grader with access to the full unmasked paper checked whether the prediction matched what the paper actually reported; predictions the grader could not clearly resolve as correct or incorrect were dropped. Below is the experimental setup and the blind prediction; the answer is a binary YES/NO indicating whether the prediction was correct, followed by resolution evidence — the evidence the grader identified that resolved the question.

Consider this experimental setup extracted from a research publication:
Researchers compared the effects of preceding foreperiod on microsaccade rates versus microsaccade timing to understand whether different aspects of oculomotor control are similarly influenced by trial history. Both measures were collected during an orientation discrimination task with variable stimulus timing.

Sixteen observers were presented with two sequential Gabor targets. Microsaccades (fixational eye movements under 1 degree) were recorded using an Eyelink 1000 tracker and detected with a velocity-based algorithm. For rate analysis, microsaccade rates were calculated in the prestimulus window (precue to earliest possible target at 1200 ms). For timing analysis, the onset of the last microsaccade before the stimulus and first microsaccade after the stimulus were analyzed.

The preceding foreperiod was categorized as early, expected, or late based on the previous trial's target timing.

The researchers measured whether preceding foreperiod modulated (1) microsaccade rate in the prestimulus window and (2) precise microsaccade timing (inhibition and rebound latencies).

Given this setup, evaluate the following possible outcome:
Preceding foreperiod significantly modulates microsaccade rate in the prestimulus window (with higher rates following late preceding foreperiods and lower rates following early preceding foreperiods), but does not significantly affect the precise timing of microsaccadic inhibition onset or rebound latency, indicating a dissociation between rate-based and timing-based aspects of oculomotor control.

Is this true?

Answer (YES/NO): YES